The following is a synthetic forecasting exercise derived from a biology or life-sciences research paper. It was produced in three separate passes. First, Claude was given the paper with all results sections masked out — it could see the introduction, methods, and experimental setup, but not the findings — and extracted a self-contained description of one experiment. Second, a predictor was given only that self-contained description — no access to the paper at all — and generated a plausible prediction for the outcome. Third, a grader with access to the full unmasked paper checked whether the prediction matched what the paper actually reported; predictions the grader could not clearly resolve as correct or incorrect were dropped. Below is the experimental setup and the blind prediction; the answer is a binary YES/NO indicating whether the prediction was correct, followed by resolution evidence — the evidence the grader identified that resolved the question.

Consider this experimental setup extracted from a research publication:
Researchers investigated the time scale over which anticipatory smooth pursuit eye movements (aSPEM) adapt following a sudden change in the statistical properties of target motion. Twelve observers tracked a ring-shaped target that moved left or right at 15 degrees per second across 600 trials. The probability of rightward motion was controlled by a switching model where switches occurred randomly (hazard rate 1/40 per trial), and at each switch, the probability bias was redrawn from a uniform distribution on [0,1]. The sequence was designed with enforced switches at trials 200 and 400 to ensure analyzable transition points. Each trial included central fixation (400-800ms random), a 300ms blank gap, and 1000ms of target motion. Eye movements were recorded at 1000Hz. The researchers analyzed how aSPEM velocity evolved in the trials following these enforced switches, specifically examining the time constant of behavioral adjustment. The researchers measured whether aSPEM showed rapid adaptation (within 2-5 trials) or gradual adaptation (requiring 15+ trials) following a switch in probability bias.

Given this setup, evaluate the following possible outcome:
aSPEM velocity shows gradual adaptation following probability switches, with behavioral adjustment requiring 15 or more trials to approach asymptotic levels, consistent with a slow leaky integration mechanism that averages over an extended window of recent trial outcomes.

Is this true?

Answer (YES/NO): NO